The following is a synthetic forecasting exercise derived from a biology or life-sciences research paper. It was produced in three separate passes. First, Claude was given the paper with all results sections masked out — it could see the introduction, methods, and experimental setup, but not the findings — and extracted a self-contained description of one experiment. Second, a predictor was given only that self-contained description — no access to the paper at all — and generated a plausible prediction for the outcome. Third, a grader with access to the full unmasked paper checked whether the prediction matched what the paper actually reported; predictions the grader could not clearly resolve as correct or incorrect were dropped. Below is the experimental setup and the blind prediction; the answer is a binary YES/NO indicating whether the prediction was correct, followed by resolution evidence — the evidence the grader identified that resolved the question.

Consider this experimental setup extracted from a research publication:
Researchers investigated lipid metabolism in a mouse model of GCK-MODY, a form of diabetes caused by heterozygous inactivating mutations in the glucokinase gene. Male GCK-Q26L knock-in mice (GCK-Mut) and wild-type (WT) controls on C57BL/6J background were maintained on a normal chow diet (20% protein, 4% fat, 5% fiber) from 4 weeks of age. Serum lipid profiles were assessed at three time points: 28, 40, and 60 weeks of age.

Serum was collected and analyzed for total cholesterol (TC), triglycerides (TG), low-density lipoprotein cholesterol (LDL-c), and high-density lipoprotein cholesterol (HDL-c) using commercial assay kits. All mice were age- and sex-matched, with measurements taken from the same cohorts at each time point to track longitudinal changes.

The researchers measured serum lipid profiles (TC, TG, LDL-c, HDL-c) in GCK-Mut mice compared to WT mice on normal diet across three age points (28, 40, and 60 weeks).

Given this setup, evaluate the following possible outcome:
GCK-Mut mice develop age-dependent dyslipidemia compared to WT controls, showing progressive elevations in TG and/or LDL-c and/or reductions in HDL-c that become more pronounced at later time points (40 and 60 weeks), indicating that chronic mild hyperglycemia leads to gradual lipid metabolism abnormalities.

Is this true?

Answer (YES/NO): NO